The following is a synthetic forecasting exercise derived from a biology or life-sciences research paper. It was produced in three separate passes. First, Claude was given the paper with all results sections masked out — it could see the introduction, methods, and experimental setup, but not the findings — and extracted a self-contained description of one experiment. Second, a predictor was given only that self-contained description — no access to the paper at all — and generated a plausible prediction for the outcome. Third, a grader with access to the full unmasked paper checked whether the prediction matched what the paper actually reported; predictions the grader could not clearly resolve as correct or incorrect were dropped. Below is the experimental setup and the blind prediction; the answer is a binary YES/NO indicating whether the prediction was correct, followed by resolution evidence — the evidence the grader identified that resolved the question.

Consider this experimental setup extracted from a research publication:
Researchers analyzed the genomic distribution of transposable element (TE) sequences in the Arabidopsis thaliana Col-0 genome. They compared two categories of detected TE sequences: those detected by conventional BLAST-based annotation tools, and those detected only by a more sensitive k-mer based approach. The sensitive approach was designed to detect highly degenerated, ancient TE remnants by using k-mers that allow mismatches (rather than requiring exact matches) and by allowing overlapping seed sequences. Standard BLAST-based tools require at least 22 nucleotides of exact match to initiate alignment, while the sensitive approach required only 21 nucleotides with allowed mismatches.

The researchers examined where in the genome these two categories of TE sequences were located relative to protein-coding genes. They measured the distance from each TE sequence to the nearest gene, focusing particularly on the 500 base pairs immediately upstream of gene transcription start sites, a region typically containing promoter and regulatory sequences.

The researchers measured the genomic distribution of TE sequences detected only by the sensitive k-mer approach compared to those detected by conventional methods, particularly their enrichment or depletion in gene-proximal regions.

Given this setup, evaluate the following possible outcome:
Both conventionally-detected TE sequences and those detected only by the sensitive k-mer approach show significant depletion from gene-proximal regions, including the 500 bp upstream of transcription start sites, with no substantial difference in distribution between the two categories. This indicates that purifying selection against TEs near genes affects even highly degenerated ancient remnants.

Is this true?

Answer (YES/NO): NO